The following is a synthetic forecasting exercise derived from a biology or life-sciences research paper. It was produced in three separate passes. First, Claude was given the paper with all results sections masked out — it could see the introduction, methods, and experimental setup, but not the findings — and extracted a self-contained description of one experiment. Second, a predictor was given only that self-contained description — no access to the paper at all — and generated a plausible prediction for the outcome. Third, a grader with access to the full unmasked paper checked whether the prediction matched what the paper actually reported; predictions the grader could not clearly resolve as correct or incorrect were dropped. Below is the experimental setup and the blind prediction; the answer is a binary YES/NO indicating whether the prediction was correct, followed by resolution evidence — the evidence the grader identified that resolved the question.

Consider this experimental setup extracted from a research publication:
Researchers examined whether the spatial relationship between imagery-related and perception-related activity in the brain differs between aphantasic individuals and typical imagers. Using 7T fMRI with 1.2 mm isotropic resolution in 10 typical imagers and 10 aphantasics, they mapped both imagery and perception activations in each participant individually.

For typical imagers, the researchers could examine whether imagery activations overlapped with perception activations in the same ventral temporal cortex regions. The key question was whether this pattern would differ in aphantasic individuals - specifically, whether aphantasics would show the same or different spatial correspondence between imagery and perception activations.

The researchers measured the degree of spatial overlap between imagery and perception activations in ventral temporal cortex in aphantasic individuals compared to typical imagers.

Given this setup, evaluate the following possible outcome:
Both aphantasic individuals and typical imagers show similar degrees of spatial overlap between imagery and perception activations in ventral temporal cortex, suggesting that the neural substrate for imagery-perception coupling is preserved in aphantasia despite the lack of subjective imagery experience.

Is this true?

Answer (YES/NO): NO